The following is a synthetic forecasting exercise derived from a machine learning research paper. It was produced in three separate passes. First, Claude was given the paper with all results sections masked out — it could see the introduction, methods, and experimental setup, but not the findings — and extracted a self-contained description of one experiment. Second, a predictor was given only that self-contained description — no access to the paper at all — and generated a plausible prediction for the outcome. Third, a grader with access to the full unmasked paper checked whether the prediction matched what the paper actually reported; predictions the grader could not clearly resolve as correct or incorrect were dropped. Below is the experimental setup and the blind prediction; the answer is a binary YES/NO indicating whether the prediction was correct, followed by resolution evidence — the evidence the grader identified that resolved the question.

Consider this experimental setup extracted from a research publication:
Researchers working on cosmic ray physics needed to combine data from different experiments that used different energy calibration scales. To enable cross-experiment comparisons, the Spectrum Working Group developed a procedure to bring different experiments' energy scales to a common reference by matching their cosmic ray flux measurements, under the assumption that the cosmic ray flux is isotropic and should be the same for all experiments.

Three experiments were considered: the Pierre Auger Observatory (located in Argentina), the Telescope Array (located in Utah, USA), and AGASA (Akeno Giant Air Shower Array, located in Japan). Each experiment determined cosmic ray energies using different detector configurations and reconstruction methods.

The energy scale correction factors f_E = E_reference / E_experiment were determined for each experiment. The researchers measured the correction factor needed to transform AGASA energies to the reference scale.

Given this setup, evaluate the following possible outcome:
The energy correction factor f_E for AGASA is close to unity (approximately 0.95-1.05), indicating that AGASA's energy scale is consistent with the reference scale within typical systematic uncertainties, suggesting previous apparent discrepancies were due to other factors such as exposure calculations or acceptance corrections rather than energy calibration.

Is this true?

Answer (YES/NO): NO